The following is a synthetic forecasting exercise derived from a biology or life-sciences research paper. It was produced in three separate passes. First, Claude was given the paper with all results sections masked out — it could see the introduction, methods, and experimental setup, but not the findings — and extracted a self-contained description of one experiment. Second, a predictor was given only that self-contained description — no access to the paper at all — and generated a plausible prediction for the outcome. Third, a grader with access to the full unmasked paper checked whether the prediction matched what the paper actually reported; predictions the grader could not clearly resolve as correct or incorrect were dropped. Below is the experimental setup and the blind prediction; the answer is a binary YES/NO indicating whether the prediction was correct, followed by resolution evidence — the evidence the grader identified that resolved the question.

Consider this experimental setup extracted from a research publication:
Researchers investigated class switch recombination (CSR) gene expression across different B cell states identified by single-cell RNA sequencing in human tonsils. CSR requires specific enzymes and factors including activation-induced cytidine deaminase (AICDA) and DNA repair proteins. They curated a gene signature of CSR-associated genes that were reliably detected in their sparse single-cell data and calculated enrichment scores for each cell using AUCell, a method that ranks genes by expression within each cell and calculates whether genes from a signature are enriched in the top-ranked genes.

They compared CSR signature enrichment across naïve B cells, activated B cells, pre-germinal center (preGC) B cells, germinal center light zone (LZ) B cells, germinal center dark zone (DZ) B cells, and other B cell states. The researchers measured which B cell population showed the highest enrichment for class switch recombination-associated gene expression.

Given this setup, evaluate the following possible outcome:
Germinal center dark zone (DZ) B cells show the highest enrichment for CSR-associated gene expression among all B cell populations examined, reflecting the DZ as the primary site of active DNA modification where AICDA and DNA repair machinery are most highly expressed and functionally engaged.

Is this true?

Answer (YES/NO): NO